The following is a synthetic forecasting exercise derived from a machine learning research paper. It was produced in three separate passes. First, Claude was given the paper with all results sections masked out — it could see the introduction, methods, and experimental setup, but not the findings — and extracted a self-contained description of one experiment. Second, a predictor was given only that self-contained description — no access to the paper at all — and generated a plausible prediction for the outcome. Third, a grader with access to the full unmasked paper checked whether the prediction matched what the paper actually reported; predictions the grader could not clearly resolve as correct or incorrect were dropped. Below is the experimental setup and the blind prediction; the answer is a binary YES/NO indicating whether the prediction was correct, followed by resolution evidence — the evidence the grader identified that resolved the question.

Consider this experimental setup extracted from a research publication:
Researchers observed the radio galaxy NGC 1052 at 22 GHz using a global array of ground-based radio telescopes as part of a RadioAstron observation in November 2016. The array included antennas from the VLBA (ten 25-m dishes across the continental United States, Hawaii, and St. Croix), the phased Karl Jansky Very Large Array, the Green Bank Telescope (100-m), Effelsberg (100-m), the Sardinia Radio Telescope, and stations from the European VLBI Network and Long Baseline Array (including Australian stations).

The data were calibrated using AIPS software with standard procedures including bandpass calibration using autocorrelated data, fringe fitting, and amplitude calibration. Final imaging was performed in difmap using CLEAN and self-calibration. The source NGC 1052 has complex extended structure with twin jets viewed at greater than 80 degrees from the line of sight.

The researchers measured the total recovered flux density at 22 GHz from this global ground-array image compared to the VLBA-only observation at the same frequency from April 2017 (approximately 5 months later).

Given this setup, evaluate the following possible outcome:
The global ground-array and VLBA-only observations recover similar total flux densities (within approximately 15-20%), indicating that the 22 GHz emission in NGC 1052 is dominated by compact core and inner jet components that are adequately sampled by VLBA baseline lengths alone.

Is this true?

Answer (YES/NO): NO